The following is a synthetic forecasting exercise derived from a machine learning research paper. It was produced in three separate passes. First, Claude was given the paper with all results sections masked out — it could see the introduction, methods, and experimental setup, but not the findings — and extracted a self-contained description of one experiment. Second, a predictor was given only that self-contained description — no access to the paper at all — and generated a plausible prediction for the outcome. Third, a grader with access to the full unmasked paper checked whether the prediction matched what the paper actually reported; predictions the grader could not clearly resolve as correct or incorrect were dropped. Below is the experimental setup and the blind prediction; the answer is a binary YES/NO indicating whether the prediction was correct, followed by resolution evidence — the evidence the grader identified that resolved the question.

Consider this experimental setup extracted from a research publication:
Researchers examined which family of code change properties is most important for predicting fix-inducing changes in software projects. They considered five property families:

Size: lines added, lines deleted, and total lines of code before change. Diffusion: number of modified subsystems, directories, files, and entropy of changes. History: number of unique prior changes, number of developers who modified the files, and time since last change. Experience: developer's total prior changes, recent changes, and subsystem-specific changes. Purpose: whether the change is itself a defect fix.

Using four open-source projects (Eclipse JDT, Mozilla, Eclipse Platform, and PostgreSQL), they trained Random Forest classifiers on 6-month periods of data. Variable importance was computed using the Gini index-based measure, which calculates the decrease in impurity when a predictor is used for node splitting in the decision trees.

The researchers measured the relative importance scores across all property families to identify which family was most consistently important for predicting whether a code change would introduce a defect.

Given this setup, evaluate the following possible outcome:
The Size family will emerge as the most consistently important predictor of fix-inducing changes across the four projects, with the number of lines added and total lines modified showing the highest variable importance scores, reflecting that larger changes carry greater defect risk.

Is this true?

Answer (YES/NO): NO